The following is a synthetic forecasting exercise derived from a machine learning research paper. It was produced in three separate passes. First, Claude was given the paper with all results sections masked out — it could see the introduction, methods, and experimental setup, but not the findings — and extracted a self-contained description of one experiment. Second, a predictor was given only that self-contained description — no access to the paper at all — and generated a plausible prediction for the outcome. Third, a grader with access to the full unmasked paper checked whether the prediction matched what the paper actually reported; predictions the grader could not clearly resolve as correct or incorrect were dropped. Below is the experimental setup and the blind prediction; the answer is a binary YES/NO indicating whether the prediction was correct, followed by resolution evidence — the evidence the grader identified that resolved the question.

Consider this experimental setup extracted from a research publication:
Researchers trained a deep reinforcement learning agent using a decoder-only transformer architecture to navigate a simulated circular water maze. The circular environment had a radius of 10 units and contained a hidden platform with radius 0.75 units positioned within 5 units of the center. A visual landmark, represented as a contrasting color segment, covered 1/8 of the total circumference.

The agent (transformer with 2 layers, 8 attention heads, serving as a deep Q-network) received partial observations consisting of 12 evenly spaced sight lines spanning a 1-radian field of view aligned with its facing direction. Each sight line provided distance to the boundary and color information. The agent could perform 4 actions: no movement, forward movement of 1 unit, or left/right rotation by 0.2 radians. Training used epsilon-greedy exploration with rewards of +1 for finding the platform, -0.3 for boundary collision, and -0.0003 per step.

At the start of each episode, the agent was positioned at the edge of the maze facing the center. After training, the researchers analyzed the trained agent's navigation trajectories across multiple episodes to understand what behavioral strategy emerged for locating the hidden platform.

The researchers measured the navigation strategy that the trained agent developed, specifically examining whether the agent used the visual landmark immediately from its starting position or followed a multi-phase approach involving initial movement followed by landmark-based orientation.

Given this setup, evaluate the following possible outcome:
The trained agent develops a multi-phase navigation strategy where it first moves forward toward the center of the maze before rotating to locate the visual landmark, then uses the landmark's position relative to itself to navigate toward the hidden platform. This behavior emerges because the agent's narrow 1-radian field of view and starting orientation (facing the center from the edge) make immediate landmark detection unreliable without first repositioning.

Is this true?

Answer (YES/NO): YES